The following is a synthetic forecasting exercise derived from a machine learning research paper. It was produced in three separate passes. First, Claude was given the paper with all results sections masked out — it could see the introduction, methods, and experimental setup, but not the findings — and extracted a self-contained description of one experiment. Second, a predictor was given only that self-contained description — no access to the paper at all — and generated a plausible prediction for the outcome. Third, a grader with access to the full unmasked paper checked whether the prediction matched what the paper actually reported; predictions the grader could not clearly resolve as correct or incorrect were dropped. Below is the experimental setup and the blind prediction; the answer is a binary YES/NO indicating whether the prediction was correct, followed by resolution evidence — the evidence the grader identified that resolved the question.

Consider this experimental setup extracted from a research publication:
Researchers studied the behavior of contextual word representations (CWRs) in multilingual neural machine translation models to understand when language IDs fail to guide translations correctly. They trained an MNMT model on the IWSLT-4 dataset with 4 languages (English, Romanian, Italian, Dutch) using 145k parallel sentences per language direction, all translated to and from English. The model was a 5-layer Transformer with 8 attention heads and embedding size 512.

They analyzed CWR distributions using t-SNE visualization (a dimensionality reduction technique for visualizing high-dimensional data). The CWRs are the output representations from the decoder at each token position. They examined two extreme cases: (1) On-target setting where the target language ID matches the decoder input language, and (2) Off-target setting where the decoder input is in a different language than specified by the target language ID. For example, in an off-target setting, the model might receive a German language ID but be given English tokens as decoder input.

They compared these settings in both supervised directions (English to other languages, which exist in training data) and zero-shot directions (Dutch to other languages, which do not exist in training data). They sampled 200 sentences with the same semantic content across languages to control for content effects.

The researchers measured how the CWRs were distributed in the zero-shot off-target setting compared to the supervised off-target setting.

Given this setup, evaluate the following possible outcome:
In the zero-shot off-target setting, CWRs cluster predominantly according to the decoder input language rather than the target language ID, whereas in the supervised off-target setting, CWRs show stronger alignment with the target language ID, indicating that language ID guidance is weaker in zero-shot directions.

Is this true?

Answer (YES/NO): NO